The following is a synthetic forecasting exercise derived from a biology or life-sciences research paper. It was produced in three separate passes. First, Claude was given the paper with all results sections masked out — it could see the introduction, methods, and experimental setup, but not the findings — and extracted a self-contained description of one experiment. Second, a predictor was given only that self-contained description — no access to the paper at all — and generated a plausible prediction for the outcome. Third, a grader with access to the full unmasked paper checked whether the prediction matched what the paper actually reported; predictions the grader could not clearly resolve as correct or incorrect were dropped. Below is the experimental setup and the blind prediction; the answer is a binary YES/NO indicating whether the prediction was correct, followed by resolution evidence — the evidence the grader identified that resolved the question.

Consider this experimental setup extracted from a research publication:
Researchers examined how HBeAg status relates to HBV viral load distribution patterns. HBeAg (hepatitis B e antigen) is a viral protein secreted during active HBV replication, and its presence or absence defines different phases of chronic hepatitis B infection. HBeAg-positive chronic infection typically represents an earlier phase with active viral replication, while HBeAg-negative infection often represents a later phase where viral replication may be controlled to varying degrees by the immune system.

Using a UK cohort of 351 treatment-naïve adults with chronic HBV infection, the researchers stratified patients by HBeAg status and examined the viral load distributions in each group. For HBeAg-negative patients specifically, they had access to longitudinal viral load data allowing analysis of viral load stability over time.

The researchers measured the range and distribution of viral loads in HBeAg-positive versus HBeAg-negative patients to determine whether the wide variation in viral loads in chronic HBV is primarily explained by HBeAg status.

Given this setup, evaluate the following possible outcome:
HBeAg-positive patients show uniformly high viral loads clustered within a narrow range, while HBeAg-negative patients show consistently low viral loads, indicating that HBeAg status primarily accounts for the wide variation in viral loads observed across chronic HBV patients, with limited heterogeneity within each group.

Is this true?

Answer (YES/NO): NO